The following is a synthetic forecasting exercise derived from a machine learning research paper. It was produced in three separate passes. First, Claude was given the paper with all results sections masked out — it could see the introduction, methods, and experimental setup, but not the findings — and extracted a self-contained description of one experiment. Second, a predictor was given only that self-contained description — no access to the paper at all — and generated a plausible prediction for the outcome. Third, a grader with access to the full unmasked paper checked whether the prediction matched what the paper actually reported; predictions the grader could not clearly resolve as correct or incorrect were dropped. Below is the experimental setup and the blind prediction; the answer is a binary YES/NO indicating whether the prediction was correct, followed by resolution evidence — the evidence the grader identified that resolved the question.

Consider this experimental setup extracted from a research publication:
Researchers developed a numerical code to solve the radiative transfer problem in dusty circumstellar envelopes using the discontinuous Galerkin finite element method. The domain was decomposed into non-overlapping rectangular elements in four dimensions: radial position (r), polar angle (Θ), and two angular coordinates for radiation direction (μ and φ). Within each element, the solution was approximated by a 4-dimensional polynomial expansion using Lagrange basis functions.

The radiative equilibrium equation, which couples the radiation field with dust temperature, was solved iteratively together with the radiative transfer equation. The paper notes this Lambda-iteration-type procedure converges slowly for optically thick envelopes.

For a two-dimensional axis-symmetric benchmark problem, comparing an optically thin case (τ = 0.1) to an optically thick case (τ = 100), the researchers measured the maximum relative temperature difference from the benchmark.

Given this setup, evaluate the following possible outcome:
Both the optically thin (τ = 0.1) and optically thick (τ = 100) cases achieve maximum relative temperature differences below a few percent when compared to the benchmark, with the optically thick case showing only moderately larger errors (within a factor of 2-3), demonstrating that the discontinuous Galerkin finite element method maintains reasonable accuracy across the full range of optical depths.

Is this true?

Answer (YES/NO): YES